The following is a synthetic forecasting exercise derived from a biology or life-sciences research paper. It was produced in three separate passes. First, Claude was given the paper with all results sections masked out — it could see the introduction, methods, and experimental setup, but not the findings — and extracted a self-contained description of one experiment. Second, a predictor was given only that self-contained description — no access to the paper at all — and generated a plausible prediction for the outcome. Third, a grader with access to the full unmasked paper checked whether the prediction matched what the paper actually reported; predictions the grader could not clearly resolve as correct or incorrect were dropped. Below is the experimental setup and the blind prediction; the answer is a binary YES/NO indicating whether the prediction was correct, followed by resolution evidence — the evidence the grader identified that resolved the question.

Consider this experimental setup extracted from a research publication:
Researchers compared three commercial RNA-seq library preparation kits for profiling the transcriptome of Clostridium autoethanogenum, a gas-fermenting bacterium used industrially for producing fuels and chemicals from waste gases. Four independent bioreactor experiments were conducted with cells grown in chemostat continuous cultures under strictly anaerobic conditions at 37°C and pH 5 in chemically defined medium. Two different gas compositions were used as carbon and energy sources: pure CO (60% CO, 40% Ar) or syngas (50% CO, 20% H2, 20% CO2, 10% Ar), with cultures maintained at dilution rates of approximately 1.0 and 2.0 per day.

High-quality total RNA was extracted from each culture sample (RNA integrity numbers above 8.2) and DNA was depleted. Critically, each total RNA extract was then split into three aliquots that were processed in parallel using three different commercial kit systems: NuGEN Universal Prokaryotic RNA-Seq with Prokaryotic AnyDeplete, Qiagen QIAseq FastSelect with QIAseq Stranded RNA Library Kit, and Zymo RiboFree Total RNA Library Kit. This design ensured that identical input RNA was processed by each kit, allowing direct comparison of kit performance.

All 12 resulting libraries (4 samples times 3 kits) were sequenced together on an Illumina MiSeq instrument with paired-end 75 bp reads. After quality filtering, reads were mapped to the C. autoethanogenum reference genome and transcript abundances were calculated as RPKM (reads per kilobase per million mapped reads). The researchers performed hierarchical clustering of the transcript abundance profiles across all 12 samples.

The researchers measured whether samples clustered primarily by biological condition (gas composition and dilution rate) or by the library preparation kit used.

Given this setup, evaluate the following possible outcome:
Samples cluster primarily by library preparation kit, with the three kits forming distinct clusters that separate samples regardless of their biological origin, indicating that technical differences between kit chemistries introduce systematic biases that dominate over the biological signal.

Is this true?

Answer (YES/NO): YES